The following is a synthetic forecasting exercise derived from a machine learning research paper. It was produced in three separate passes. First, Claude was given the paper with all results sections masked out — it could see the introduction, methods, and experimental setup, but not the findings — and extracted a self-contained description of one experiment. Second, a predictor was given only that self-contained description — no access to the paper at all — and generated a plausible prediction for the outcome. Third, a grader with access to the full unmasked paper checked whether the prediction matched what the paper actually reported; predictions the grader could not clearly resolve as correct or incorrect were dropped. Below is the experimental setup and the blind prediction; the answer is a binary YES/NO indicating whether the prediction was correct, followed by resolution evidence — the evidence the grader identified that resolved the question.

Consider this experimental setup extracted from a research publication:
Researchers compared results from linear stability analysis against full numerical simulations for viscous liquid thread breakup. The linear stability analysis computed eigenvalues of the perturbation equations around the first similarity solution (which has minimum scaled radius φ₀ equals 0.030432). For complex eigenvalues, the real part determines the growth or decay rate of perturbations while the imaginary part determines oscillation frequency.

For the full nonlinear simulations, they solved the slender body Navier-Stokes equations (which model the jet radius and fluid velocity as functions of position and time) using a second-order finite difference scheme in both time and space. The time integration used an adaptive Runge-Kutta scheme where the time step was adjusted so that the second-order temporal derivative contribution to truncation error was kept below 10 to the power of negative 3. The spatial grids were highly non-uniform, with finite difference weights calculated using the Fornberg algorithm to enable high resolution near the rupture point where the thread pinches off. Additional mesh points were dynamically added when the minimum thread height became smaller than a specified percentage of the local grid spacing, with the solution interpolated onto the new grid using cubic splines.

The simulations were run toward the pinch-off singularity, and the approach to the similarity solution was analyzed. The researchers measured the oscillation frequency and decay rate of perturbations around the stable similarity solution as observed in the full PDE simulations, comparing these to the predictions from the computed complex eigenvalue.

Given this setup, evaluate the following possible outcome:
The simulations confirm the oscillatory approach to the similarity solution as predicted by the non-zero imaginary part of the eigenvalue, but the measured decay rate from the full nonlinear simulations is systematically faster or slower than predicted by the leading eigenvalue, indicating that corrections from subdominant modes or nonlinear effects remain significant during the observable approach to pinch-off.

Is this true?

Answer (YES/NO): NO